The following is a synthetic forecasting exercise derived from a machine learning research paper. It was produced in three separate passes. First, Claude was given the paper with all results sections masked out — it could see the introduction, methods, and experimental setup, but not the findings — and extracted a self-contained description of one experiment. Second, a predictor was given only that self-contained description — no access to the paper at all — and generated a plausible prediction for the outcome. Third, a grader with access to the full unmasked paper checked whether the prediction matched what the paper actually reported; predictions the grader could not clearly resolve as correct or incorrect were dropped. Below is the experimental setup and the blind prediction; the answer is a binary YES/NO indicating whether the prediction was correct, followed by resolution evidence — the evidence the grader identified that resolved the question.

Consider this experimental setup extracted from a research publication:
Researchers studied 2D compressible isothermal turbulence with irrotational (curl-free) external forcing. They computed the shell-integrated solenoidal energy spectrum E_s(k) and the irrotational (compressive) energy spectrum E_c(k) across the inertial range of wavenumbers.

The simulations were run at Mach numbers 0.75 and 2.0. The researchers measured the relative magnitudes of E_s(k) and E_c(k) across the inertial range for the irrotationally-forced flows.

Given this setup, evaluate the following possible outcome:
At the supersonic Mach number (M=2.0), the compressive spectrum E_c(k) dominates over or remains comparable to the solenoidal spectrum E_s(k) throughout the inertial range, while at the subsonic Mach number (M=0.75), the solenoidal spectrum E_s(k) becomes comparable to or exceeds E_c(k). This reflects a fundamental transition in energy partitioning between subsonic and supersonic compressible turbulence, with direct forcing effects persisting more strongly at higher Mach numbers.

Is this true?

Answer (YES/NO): NO